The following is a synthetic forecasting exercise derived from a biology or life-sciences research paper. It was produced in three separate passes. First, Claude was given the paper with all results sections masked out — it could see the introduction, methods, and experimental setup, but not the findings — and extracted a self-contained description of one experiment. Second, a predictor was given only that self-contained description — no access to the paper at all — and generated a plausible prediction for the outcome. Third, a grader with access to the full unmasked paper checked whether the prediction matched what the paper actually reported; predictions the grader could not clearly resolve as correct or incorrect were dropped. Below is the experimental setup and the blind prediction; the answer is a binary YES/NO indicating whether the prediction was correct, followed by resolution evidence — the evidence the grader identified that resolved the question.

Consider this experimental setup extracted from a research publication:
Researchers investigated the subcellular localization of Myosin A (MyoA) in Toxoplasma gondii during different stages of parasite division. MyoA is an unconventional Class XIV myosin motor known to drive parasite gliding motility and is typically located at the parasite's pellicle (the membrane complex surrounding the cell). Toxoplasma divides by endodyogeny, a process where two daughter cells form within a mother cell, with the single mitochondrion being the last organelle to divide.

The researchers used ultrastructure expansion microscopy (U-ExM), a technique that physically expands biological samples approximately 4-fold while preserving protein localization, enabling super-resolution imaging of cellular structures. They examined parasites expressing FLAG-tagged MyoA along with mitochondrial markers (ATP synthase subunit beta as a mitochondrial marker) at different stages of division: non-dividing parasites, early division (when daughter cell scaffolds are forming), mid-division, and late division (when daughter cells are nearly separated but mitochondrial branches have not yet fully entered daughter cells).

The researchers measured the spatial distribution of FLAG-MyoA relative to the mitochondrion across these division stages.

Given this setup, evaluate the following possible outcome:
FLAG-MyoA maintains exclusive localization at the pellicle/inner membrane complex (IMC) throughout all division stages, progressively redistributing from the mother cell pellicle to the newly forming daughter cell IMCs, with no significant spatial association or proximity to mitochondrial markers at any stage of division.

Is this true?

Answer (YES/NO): NO